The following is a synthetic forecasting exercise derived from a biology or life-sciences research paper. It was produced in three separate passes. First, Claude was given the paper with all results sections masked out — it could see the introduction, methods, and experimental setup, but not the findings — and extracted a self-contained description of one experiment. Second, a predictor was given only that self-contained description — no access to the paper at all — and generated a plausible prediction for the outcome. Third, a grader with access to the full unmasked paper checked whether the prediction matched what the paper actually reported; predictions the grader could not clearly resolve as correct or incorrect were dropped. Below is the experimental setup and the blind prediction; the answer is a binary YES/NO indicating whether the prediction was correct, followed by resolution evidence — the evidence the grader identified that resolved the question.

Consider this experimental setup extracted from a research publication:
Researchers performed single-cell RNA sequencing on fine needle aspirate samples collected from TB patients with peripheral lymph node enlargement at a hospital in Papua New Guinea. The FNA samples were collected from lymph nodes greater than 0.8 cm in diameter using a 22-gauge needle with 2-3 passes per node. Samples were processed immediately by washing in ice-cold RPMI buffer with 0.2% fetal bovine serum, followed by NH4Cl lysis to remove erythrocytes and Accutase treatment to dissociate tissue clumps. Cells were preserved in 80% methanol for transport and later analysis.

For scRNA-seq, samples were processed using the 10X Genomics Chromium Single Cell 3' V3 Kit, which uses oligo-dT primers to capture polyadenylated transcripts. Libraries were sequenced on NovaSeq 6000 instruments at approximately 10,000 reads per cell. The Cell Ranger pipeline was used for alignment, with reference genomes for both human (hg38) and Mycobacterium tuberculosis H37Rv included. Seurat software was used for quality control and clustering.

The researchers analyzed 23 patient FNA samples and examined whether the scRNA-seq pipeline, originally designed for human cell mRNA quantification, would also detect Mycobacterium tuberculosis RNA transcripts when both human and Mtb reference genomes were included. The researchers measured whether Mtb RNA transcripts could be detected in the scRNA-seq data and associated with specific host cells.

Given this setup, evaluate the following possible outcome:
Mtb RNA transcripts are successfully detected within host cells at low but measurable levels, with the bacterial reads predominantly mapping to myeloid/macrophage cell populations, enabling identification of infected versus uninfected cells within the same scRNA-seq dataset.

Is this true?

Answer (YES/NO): NO